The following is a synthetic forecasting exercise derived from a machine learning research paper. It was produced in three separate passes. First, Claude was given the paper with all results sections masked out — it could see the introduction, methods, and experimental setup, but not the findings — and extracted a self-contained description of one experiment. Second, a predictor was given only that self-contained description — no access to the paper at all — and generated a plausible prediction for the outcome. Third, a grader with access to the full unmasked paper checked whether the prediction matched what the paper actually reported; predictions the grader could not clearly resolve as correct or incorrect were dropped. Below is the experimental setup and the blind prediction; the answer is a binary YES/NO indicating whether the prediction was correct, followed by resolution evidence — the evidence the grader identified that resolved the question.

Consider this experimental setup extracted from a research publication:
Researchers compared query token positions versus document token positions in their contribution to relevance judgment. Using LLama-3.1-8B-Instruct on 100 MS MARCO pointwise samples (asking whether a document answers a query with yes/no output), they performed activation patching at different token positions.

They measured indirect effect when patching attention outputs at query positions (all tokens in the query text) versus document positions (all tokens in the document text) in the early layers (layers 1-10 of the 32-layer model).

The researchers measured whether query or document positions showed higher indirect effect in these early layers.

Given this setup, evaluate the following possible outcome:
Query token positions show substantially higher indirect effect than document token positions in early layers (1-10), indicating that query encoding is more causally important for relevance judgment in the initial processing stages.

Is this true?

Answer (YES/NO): NO